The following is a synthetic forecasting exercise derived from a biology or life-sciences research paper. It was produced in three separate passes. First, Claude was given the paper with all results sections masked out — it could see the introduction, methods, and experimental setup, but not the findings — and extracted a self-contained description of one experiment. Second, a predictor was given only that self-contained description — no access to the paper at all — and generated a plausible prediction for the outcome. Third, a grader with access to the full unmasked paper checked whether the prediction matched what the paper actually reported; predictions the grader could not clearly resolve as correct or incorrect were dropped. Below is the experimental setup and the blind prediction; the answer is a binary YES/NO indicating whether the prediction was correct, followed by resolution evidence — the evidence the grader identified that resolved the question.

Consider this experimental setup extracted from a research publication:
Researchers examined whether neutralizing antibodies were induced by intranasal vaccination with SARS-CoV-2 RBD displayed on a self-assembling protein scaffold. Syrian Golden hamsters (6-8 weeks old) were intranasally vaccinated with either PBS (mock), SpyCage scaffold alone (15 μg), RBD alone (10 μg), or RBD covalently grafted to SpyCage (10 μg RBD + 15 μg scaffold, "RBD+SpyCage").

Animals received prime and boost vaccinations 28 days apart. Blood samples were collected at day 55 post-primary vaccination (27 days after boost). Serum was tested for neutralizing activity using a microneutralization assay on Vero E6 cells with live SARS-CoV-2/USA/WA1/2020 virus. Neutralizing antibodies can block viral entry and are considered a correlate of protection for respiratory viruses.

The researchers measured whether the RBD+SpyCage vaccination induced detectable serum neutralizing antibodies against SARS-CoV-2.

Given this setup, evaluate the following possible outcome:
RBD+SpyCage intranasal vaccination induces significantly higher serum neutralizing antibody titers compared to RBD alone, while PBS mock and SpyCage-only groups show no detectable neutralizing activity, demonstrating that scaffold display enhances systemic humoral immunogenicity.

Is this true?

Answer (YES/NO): NO